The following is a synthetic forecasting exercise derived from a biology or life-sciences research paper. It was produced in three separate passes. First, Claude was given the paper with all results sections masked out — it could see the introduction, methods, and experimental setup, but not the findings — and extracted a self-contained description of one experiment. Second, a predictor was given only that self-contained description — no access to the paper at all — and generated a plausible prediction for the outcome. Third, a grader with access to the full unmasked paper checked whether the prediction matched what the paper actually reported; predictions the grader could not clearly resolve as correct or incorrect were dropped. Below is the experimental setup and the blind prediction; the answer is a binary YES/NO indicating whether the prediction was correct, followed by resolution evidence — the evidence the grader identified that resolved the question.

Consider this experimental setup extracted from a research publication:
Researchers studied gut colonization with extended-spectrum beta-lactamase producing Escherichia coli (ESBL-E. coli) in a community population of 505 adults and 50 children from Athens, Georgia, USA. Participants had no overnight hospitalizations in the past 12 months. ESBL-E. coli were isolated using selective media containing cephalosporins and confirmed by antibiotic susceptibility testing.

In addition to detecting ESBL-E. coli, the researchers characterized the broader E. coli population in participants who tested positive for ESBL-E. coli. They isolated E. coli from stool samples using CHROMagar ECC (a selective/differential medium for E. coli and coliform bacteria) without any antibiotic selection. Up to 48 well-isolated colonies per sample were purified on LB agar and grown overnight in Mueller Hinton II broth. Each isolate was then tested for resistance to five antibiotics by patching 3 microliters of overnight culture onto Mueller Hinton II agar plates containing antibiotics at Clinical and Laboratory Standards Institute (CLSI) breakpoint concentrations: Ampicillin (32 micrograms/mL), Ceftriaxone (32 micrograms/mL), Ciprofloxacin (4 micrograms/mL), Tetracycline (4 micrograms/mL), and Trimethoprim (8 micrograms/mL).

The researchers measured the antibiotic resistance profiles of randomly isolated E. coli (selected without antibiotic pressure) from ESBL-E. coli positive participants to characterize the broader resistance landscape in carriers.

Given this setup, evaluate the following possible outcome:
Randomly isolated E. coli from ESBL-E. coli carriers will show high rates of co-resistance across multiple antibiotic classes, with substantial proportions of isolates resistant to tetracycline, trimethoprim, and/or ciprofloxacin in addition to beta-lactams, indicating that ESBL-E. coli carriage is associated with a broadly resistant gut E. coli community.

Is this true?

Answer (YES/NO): NO